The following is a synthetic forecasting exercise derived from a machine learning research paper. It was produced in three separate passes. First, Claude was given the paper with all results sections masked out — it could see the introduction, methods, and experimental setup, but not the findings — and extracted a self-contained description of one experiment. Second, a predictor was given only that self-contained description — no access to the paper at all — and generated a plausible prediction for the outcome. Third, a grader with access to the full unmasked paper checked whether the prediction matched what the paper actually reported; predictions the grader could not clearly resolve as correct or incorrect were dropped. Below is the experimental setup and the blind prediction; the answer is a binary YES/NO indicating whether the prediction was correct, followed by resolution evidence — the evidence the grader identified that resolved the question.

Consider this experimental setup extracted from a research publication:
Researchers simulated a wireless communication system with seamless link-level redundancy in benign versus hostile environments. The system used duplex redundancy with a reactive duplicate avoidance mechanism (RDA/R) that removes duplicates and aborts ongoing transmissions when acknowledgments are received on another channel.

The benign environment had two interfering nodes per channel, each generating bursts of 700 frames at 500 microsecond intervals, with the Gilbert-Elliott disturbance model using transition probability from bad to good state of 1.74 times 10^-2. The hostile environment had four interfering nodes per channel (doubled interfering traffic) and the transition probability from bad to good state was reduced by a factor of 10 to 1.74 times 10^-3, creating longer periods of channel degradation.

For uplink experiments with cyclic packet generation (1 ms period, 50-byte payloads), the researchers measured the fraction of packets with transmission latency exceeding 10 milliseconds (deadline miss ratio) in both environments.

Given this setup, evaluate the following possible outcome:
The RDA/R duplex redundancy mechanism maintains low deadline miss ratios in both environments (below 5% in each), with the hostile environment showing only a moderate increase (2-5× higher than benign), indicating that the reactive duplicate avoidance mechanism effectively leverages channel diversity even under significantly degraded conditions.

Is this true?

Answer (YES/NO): NO